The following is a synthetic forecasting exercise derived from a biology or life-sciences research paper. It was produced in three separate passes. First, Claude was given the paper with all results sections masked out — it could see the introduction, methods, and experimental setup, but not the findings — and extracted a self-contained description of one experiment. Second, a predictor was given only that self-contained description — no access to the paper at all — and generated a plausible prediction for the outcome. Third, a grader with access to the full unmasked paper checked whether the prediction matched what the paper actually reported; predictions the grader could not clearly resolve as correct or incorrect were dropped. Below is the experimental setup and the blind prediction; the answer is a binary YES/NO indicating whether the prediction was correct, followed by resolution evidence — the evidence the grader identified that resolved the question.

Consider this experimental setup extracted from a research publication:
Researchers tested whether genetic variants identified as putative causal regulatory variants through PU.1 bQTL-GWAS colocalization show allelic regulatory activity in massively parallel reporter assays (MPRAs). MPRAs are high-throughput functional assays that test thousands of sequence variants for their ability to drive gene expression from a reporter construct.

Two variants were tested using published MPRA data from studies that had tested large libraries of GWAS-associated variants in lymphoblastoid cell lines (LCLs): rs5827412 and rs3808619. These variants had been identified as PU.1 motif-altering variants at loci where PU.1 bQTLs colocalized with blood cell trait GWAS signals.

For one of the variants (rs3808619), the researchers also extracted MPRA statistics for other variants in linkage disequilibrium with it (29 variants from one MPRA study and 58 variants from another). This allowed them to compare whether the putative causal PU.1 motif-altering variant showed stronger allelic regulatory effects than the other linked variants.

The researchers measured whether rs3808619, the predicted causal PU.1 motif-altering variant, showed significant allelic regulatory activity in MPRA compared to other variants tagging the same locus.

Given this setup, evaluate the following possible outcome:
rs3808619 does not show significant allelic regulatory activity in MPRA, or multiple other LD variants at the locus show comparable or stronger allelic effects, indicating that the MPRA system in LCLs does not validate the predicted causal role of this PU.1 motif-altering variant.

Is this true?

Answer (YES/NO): NO